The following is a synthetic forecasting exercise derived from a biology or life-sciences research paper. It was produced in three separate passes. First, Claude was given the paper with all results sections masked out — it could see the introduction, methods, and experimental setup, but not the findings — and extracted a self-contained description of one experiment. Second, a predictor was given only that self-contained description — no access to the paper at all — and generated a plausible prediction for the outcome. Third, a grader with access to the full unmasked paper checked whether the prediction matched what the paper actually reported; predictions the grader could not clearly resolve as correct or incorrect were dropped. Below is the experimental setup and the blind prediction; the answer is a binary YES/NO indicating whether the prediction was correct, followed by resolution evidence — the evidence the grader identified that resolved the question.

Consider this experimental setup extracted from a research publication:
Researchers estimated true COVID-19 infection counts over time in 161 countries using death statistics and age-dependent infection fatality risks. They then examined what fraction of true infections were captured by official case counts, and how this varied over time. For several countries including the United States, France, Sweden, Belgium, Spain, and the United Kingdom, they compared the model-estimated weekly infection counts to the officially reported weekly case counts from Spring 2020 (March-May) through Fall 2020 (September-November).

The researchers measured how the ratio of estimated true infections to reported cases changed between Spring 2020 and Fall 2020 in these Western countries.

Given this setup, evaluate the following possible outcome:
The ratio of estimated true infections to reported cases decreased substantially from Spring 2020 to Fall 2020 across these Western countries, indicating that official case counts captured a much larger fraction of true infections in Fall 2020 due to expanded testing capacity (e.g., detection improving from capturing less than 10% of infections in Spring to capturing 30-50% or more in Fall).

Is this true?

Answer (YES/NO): YES